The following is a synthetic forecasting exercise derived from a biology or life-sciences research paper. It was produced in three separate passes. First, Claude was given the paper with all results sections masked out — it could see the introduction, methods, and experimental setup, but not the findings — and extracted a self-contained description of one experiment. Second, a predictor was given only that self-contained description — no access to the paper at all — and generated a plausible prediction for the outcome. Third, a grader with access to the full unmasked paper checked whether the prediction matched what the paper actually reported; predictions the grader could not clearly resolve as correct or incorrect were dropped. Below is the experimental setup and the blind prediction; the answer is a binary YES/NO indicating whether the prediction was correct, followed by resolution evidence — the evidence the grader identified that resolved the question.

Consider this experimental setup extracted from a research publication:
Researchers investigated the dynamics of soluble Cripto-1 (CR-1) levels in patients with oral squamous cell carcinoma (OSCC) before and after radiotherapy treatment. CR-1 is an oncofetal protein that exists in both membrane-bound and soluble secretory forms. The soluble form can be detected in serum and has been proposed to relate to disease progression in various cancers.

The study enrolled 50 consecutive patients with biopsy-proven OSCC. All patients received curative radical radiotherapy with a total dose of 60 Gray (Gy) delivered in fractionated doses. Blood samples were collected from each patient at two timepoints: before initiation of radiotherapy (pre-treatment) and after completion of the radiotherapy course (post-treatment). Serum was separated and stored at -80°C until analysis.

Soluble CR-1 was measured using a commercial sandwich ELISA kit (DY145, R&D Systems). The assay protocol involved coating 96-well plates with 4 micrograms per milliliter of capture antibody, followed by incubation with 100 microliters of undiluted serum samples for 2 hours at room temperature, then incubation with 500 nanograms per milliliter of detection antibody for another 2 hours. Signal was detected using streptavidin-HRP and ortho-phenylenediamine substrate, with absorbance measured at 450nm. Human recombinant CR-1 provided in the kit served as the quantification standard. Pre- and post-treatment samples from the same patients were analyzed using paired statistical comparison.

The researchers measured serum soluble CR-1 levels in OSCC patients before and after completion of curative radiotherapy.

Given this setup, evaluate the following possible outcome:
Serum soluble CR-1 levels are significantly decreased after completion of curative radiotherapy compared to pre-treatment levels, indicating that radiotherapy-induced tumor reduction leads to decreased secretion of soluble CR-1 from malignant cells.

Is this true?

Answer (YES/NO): YES